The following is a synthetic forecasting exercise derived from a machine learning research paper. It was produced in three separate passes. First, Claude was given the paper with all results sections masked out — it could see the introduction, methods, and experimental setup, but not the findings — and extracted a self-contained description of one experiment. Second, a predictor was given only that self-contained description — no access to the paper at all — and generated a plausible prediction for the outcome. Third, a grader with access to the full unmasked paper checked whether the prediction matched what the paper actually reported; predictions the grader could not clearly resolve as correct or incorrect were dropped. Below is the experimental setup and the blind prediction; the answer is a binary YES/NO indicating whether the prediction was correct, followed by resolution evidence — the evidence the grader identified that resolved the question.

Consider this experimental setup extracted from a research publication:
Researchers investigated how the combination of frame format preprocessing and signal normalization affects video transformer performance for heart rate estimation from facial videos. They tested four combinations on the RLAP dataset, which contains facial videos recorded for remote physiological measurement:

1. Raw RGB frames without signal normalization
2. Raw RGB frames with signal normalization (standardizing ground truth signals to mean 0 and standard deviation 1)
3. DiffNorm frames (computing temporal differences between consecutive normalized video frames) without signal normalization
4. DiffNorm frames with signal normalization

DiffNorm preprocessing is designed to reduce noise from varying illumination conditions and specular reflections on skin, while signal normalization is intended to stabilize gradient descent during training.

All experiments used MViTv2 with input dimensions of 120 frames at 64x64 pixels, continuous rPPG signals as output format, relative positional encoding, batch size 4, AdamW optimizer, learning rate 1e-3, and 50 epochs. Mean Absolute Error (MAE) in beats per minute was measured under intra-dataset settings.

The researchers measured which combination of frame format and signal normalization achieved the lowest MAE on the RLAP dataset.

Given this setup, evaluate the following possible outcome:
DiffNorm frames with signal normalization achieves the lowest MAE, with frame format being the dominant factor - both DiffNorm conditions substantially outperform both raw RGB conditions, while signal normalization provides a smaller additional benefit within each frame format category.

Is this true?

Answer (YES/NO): NO